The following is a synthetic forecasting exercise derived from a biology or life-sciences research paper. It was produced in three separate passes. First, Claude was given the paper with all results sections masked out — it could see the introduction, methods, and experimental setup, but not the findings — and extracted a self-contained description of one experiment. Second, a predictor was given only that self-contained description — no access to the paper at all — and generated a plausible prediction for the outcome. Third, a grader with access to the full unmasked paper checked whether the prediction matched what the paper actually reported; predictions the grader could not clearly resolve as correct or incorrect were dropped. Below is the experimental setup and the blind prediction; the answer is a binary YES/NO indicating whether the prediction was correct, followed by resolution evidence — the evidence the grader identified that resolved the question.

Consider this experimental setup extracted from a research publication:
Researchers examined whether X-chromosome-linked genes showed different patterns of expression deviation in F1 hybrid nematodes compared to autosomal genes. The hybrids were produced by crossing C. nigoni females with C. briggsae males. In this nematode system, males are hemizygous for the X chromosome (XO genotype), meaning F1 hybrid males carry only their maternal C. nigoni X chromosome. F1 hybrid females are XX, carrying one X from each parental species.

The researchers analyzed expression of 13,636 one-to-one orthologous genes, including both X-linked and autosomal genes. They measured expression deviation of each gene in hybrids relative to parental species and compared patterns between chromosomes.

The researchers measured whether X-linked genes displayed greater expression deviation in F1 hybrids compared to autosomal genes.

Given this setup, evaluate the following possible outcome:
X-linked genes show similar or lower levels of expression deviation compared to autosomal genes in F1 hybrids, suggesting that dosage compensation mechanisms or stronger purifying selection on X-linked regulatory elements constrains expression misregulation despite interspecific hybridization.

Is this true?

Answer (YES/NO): NO